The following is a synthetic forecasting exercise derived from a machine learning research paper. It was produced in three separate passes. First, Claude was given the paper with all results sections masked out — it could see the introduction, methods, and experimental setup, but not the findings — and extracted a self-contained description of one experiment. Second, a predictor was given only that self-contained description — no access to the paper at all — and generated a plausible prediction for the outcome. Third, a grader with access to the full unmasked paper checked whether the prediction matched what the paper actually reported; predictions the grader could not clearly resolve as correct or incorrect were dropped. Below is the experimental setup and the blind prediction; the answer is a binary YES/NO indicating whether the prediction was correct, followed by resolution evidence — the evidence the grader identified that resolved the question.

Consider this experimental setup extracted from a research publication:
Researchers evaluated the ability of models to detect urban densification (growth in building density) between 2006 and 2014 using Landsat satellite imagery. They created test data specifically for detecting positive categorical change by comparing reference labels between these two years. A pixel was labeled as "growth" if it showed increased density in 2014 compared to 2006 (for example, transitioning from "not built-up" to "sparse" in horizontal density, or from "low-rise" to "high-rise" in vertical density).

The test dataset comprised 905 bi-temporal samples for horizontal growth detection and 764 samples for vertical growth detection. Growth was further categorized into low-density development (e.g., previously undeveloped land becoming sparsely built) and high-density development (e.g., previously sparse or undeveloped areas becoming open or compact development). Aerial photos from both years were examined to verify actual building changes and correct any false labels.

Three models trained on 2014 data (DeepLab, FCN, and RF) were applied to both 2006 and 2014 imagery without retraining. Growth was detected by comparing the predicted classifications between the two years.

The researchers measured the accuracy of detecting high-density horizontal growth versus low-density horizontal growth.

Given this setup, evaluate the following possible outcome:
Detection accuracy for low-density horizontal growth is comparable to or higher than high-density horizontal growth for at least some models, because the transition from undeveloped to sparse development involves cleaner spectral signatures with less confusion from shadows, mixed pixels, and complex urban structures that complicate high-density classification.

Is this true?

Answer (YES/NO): NO